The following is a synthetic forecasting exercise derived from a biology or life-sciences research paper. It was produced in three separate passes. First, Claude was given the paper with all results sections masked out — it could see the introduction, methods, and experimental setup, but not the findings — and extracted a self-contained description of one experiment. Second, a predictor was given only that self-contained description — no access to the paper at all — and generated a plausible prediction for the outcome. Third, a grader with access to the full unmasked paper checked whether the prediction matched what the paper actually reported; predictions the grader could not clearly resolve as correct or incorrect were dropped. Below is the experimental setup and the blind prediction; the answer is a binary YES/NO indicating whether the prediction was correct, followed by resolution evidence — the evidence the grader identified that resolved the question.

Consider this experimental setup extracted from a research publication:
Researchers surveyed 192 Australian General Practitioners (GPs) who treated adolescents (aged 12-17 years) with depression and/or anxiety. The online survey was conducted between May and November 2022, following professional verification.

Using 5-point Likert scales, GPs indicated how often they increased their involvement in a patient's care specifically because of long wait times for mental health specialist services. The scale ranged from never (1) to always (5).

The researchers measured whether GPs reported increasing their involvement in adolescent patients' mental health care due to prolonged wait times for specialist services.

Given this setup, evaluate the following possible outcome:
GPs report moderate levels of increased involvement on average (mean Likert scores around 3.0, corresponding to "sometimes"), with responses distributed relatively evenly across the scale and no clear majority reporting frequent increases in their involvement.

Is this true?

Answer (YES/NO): NO